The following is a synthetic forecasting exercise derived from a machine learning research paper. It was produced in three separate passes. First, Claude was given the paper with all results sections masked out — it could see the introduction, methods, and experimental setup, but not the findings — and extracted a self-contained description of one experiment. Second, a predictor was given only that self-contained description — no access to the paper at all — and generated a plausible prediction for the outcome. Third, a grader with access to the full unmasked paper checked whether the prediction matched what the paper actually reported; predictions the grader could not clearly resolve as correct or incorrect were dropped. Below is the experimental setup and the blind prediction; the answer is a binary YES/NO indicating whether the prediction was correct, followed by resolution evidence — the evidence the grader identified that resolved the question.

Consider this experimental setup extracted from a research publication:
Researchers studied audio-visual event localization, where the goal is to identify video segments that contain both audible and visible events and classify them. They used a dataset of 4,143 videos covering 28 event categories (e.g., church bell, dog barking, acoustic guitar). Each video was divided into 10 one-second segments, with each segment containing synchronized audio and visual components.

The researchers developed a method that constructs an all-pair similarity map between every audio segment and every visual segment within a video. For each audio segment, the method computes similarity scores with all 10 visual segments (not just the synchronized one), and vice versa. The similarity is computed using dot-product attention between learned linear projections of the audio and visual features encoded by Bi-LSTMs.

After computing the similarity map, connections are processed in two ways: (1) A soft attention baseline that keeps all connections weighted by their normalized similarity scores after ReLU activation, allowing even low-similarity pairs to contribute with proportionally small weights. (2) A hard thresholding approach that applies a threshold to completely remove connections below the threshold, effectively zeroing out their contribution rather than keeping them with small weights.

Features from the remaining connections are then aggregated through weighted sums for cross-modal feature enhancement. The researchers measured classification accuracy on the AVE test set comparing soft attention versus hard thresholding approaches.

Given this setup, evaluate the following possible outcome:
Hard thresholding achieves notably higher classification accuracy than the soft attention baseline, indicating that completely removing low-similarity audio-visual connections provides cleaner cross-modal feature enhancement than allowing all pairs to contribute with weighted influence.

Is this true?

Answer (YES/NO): YES